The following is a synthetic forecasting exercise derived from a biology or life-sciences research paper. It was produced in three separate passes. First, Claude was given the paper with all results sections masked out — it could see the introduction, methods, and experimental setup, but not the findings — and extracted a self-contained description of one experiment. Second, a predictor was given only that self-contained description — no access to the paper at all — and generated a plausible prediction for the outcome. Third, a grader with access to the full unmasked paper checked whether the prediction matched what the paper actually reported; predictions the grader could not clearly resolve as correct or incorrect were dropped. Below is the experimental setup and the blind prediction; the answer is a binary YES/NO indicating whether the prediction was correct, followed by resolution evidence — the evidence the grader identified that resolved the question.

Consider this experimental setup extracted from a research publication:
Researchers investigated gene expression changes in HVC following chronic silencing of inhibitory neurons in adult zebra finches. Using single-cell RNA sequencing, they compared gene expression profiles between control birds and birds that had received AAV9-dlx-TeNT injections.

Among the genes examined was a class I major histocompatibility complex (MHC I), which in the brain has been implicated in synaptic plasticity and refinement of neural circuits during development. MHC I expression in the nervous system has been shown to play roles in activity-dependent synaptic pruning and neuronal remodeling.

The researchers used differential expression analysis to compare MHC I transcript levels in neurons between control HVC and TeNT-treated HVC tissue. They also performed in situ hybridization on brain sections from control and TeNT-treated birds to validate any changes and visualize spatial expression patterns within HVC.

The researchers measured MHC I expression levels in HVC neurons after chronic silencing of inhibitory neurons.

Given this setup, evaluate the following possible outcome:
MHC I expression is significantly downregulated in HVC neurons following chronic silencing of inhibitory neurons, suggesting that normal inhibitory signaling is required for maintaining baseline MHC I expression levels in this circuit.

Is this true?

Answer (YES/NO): NO